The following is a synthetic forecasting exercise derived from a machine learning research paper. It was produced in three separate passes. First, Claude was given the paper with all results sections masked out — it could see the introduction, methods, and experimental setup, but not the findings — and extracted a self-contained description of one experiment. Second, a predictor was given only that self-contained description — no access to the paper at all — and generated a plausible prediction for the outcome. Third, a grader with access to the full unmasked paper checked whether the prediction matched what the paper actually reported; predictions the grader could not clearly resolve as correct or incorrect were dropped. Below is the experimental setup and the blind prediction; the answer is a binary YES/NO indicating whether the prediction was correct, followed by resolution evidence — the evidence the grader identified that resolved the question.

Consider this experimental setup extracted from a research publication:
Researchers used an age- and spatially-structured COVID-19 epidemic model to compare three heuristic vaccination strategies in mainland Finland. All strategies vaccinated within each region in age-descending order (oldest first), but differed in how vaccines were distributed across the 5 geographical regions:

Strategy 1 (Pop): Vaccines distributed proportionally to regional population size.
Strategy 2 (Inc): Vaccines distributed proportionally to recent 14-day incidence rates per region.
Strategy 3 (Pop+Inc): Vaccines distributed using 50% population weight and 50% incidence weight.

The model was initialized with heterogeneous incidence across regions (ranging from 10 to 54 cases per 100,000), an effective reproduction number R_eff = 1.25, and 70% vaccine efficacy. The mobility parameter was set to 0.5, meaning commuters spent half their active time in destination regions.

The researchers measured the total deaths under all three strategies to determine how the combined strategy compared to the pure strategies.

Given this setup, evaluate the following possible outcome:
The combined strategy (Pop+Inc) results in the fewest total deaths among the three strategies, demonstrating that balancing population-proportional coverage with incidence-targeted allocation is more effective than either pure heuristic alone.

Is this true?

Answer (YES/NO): YES